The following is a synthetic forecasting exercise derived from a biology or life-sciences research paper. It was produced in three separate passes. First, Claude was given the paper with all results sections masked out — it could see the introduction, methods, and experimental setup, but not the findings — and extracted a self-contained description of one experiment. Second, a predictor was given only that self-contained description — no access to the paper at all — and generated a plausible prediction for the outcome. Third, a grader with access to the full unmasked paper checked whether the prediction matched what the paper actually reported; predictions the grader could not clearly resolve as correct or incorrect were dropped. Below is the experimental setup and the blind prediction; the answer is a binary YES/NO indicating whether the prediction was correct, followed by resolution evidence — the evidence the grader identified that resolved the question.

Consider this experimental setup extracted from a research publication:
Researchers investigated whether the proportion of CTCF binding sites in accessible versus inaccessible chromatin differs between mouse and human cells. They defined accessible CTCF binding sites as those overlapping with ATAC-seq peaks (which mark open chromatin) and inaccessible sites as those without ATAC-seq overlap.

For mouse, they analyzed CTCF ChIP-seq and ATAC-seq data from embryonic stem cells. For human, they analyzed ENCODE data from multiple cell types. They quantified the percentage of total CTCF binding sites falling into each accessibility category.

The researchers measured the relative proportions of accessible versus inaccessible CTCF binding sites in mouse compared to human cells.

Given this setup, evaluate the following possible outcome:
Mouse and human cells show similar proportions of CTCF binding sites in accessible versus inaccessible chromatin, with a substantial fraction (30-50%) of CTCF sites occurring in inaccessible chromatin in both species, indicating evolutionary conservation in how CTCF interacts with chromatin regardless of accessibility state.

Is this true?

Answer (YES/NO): NO